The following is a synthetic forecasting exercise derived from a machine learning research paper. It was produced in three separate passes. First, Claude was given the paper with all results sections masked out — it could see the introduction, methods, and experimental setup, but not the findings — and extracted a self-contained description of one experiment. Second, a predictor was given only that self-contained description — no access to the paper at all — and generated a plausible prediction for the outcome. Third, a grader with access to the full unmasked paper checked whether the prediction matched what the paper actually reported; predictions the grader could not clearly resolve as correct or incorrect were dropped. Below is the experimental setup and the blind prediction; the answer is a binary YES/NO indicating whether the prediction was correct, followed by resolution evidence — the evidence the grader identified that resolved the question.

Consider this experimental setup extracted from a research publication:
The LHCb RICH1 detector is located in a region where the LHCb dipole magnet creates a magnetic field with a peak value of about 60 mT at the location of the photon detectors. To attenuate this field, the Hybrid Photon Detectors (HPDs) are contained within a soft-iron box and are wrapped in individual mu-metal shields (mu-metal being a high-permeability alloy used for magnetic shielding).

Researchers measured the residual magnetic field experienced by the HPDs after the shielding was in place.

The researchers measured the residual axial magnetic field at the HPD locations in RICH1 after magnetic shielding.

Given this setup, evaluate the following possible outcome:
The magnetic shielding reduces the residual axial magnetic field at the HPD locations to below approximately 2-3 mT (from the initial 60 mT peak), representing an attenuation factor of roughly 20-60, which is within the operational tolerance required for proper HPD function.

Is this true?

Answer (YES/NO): YES